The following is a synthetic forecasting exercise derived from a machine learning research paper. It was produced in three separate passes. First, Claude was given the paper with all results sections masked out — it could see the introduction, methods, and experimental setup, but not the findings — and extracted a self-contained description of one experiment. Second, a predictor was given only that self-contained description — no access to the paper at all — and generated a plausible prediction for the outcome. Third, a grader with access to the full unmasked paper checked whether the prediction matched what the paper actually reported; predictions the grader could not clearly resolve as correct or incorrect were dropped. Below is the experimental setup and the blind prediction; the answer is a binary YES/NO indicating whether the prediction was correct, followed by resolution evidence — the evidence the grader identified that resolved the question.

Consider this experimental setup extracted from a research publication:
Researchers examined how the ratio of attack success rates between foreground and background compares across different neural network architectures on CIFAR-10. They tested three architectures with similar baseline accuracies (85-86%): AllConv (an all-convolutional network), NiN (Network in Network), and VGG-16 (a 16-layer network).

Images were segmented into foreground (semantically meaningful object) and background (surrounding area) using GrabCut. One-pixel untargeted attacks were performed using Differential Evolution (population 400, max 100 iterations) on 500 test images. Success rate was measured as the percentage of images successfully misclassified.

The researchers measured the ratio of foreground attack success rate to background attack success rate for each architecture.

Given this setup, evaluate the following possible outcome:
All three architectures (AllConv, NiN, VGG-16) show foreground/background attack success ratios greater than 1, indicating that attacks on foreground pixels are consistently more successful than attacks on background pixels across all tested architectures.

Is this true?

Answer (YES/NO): YES